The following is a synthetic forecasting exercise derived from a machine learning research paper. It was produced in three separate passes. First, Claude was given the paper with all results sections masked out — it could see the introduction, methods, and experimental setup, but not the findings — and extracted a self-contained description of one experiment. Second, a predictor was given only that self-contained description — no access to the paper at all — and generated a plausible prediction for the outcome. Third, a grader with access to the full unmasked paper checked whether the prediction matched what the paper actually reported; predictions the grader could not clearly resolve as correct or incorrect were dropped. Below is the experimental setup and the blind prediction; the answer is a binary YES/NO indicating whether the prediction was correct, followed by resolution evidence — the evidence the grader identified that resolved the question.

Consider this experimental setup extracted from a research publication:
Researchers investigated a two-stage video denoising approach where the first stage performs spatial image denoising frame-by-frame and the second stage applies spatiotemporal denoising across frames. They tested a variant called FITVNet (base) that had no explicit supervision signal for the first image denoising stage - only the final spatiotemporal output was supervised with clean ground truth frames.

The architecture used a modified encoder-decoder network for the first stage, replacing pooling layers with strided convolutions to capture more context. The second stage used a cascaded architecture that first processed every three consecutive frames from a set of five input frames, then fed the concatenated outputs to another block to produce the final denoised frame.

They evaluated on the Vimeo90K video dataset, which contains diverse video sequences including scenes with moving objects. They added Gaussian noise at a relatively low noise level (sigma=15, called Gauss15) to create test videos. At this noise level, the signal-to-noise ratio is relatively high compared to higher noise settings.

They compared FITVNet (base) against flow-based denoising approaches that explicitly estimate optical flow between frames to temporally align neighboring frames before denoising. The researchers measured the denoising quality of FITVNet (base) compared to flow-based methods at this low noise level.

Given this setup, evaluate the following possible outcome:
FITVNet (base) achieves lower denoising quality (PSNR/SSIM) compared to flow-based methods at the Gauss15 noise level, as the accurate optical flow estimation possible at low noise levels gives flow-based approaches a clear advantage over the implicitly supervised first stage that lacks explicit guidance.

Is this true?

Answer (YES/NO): YES